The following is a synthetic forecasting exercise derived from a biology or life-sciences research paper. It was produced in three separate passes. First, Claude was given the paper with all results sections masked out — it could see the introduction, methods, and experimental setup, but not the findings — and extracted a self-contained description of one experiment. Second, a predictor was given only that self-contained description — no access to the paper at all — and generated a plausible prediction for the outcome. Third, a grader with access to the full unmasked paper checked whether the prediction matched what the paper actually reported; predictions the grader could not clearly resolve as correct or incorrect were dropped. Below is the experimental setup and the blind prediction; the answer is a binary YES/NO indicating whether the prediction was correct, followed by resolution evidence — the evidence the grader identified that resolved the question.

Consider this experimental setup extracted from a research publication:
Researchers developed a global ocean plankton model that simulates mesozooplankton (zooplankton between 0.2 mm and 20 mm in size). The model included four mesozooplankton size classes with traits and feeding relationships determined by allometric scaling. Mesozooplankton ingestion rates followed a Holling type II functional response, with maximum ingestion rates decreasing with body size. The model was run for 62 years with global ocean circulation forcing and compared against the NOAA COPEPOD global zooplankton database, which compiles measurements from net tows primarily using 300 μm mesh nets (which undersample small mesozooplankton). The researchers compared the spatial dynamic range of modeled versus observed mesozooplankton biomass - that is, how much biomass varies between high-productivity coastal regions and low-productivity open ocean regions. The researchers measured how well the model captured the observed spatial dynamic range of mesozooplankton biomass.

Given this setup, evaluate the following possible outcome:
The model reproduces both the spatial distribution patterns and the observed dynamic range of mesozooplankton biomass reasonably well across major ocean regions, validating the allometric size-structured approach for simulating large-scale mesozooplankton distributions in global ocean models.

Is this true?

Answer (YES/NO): NO